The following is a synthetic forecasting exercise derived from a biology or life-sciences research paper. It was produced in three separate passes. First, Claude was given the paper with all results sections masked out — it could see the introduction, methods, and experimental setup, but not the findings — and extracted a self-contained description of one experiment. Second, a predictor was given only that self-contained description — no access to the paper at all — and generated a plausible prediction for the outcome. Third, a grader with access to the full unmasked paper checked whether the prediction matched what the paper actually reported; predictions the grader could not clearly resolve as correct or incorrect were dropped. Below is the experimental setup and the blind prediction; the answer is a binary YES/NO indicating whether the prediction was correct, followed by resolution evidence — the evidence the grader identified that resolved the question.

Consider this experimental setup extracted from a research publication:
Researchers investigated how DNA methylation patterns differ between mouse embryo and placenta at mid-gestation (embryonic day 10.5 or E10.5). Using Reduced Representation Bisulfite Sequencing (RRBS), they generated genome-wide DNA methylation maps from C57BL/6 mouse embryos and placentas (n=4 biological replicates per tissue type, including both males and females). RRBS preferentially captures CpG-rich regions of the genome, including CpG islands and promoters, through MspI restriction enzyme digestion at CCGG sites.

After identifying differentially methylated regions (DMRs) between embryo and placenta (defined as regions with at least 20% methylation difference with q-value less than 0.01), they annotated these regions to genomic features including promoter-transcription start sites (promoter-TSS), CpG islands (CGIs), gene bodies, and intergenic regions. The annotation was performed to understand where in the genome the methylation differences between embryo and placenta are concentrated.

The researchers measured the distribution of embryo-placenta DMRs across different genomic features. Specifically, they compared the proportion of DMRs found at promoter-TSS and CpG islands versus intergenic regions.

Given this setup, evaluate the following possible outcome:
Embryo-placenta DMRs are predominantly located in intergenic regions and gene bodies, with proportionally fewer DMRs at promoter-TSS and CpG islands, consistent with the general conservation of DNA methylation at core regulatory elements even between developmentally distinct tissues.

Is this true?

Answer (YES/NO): YES